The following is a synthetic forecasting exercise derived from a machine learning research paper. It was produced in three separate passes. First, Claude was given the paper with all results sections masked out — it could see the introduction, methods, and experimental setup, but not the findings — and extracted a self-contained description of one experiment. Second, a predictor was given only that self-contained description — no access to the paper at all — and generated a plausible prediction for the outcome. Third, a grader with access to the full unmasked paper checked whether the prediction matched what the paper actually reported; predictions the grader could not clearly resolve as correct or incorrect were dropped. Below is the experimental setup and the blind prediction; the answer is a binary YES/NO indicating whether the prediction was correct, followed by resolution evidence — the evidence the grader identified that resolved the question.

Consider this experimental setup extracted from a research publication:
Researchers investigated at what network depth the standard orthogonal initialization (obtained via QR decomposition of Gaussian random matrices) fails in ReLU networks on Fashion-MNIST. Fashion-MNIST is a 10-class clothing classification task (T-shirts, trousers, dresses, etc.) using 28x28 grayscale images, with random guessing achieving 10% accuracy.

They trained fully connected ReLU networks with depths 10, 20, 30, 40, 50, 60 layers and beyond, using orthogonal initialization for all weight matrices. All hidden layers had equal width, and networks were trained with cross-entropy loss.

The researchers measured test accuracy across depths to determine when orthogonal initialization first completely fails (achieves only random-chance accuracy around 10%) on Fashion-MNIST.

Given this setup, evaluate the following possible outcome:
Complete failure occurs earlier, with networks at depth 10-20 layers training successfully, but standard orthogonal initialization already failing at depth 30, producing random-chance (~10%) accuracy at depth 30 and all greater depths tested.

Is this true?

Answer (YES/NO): NO